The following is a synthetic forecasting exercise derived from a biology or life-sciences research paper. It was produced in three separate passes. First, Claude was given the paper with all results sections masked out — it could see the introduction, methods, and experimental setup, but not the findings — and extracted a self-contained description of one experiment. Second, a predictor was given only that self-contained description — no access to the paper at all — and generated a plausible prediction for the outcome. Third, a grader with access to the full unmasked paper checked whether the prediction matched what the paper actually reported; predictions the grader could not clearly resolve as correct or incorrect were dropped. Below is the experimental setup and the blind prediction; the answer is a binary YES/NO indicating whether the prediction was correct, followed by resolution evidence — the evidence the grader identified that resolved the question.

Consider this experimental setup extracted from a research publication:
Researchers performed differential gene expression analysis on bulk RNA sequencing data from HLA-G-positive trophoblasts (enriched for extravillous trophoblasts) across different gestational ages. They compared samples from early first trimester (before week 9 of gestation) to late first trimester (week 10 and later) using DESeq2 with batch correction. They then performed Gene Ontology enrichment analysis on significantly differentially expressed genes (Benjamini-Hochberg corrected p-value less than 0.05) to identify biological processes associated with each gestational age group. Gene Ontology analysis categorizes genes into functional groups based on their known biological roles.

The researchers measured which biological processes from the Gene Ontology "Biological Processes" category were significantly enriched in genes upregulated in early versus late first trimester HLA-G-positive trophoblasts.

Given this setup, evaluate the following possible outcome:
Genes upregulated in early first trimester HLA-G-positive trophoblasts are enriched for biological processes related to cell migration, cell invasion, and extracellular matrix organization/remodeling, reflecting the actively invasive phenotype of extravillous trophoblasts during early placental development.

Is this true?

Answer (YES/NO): NO